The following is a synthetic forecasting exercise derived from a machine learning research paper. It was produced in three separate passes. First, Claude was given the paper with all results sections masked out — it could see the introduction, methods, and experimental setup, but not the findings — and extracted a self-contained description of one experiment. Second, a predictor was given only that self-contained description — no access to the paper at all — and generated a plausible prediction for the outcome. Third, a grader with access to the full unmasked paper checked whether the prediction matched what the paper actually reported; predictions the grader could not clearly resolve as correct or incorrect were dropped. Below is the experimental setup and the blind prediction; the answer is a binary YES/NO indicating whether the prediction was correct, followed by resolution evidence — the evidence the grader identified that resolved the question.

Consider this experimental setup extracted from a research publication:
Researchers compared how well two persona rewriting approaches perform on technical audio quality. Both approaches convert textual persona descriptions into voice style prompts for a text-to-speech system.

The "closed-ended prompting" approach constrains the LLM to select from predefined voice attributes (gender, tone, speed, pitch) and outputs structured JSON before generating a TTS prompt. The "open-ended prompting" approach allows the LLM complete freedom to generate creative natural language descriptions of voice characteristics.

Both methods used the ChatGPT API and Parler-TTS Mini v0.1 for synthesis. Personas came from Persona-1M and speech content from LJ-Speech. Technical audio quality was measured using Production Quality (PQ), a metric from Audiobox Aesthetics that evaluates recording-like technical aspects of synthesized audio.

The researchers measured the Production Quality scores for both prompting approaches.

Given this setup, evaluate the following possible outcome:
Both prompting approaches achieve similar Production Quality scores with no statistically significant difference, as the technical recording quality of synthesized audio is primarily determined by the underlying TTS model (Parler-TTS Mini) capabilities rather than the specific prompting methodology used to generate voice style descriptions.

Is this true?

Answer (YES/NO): NO